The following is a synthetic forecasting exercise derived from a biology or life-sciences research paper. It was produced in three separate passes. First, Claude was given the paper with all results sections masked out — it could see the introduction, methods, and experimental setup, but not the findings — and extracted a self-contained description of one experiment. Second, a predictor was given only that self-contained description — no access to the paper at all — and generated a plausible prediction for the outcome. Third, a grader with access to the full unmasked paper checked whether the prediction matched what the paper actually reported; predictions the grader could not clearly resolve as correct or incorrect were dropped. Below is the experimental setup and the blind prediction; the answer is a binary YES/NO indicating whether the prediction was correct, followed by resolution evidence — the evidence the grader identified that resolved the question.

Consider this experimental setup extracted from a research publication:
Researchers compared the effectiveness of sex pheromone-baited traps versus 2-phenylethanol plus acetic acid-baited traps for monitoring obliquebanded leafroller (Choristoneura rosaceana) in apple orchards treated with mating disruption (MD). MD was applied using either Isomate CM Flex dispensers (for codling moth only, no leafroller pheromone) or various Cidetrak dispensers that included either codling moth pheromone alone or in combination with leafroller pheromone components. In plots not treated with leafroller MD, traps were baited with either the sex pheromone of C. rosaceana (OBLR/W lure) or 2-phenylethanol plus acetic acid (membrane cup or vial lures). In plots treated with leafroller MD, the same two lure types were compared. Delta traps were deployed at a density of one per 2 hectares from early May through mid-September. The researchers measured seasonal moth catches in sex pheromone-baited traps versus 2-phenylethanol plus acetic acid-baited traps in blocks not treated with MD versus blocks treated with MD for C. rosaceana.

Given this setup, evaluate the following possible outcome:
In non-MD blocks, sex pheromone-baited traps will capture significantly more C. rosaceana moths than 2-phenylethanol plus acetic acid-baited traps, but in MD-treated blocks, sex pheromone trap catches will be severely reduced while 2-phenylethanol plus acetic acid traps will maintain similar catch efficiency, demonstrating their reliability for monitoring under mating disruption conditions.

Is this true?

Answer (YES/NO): YES